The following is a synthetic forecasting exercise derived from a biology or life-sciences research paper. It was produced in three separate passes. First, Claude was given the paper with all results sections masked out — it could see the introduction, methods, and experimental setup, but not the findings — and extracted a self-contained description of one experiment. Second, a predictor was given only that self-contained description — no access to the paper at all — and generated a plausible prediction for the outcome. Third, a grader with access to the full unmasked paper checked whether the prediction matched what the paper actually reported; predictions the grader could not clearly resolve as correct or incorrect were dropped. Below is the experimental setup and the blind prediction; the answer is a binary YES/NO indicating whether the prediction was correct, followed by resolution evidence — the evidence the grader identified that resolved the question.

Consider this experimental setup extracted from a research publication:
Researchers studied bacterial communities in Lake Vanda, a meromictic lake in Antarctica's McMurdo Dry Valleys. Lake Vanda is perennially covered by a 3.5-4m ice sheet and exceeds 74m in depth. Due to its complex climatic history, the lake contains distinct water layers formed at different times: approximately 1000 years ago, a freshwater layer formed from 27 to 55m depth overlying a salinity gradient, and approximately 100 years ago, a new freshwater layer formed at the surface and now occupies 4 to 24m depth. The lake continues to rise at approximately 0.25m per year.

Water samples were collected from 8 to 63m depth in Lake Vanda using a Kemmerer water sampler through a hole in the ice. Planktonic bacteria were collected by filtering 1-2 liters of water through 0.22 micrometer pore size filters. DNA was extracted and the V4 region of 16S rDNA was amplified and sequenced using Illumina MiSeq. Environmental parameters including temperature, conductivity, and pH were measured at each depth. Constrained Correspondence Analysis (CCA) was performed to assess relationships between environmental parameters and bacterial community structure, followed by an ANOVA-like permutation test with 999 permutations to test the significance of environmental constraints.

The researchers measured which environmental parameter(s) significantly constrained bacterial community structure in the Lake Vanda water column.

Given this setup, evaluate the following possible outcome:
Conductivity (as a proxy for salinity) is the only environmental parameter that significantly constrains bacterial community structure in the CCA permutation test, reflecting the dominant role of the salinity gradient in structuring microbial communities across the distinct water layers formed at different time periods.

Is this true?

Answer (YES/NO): NO